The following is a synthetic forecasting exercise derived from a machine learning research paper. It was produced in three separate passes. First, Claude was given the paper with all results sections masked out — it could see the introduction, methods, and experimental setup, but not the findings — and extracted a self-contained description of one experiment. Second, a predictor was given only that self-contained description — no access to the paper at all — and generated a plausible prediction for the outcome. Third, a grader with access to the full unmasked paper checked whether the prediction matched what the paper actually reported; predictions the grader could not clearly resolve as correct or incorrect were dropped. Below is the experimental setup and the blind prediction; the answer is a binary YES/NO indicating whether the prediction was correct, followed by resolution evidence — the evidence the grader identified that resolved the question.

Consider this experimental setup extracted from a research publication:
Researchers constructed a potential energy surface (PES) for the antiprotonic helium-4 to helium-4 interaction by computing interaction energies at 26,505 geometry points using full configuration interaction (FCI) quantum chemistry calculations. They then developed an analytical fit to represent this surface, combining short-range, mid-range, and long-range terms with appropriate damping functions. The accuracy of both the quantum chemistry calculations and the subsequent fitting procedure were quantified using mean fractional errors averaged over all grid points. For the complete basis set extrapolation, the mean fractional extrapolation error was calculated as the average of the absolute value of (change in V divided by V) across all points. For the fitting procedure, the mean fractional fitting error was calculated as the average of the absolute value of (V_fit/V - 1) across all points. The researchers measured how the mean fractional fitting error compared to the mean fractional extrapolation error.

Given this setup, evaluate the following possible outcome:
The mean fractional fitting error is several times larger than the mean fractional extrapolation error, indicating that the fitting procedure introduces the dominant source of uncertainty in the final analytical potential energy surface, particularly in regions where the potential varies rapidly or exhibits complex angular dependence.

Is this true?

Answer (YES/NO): NO